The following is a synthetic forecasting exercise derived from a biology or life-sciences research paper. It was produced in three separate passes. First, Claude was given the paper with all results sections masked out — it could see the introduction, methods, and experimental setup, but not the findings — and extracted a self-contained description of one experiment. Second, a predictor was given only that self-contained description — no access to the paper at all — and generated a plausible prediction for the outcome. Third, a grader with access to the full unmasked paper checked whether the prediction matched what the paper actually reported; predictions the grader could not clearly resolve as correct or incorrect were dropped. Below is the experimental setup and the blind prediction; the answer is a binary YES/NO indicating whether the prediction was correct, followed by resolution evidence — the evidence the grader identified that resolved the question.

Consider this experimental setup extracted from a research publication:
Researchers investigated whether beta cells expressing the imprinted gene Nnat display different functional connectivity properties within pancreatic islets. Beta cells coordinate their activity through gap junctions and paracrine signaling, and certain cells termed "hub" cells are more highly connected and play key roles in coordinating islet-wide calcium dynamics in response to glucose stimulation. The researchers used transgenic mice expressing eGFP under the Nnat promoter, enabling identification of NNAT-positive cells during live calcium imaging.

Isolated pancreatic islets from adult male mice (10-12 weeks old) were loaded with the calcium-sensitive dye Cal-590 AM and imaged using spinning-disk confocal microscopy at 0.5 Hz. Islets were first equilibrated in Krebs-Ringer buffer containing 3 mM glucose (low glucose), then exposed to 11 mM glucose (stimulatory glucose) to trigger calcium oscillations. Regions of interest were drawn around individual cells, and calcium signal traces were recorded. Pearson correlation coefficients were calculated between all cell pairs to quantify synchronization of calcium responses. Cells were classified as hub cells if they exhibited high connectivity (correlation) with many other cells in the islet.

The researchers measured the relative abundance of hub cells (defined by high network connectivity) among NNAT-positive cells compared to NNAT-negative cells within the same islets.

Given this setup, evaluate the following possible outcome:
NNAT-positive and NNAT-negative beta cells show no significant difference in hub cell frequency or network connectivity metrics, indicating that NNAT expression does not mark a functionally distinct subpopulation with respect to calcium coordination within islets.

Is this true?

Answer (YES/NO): NO